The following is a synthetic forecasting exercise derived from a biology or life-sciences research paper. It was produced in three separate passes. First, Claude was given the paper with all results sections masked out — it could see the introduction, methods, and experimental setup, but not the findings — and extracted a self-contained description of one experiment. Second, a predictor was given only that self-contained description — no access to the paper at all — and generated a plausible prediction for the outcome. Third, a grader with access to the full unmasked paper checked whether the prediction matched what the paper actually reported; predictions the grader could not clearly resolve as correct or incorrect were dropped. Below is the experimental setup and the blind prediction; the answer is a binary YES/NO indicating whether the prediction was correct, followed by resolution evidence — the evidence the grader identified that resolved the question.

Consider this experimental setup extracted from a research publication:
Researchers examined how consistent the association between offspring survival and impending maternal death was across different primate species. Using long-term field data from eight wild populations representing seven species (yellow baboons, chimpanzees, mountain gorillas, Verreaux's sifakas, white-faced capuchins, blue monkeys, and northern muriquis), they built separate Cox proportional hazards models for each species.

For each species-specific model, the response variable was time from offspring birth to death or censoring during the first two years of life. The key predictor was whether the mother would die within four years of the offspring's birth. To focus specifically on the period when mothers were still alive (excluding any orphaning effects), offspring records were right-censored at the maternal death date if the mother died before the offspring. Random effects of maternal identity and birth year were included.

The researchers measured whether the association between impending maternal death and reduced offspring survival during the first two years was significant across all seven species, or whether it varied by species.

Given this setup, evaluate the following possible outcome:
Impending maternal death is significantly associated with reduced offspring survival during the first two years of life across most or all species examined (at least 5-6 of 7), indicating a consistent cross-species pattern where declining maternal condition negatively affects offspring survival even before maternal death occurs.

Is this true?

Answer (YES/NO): YES